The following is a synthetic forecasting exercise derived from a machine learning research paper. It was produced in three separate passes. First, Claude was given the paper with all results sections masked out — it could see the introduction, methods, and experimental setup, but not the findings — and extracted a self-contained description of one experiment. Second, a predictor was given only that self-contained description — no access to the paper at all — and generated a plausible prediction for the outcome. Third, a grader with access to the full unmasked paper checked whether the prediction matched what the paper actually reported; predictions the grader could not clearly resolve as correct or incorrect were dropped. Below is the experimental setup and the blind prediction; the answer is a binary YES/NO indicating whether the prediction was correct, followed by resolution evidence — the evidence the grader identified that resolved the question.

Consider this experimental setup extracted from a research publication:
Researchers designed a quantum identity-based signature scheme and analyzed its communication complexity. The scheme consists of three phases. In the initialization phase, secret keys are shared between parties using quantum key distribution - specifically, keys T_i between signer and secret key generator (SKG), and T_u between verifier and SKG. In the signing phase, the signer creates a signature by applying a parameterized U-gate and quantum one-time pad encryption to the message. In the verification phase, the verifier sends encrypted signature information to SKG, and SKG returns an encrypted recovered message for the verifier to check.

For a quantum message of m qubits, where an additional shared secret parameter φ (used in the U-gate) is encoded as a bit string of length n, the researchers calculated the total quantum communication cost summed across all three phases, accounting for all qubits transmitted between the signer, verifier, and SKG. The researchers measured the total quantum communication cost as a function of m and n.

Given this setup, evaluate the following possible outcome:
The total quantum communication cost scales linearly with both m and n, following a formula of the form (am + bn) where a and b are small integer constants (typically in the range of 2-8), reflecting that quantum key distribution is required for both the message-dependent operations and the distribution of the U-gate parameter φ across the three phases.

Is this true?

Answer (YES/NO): NO